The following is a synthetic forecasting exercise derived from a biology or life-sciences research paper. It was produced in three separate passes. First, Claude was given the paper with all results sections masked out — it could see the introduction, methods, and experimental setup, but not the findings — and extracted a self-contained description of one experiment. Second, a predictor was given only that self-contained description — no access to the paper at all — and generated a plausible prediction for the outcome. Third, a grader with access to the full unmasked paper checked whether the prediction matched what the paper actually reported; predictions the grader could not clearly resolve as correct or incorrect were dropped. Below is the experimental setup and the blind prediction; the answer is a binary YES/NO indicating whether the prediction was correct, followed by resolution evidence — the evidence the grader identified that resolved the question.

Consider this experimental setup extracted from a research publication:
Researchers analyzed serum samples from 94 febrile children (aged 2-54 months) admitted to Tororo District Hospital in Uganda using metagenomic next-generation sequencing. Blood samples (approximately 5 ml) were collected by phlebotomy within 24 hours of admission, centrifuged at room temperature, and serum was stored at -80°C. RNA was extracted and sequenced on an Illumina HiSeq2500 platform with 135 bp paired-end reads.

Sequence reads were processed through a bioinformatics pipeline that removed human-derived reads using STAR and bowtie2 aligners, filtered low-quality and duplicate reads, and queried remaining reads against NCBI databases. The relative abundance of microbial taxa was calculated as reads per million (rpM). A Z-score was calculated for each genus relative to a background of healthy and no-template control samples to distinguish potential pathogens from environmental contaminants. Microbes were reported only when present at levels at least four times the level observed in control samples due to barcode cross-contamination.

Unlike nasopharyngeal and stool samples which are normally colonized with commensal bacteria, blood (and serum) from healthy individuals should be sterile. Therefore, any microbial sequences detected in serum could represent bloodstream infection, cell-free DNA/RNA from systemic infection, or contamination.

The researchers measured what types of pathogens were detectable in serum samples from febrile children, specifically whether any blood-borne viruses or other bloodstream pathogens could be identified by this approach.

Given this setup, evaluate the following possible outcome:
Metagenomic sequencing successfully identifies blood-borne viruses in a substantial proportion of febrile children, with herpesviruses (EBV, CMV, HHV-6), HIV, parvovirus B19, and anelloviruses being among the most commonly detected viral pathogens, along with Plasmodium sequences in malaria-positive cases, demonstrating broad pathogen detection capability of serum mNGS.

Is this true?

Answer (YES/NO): NO